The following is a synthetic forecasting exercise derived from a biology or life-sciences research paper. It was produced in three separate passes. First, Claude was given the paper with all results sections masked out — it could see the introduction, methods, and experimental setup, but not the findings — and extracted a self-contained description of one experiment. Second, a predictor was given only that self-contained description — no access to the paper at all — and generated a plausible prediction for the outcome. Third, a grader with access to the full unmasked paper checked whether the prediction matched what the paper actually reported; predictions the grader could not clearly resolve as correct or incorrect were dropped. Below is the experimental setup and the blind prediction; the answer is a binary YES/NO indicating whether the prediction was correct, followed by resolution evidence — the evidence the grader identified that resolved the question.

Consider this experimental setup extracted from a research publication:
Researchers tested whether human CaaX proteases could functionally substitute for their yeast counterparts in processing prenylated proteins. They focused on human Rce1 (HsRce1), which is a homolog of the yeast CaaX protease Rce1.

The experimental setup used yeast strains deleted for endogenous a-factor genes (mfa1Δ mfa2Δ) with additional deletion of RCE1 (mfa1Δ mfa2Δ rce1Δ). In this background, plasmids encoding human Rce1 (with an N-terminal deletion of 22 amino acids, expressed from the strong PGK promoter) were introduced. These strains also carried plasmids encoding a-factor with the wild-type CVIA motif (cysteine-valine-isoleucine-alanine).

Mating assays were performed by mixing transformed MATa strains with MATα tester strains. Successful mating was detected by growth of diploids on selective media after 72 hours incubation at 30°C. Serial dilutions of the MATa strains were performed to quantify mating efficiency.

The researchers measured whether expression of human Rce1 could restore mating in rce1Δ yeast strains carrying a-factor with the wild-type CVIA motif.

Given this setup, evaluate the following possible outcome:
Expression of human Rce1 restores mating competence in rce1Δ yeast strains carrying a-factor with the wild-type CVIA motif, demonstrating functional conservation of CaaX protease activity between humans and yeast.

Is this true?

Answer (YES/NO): YES